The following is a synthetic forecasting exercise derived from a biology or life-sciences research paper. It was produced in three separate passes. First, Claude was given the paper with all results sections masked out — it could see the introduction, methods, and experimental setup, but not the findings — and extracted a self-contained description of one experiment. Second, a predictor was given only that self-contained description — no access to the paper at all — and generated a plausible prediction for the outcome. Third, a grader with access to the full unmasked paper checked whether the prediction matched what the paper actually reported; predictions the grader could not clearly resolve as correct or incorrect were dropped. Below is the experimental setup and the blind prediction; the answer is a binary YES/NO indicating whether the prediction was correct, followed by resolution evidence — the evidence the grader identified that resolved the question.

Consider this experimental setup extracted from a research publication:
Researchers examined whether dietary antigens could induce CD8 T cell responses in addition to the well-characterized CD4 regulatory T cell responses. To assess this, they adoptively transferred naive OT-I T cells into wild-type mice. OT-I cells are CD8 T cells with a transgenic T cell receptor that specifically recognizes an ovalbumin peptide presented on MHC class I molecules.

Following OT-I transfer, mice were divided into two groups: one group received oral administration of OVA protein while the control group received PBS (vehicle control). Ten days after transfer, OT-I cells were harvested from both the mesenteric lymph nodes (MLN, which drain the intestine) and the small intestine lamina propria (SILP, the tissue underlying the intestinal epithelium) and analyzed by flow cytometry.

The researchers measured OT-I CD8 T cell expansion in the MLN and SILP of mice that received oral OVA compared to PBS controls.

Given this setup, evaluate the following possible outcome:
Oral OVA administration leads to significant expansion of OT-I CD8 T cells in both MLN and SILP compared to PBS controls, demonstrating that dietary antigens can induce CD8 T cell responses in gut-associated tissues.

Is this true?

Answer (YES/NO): YES